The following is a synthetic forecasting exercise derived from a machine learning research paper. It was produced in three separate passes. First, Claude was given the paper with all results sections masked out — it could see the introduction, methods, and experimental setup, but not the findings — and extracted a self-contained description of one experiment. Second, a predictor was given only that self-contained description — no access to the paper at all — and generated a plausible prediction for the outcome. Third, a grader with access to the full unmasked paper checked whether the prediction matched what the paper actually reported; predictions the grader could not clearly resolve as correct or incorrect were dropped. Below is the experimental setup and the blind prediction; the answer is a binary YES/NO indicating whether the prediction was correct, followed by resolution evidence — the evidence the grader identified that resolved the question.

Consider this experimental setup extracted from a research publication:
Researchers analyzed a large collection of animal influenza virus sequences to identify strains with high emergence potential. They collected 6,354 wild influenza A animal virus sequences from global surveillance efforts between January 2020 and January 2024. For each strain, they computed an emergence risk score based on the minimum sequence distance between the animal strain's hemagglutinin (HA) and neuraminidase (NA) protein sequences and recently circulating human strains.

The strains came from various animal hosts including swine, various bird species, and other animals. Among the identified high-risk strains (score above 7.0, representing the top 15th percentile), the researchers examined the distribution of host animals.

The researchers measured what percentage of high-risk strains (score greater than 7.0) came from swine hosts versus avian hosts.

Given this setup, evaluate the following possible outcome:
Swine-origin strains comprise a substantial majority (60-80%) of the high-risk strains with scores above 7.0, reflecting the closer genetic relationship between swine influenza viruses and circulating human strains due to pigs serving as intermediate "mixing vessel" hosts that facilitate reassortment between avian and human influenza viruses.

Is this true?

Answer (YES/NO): YES